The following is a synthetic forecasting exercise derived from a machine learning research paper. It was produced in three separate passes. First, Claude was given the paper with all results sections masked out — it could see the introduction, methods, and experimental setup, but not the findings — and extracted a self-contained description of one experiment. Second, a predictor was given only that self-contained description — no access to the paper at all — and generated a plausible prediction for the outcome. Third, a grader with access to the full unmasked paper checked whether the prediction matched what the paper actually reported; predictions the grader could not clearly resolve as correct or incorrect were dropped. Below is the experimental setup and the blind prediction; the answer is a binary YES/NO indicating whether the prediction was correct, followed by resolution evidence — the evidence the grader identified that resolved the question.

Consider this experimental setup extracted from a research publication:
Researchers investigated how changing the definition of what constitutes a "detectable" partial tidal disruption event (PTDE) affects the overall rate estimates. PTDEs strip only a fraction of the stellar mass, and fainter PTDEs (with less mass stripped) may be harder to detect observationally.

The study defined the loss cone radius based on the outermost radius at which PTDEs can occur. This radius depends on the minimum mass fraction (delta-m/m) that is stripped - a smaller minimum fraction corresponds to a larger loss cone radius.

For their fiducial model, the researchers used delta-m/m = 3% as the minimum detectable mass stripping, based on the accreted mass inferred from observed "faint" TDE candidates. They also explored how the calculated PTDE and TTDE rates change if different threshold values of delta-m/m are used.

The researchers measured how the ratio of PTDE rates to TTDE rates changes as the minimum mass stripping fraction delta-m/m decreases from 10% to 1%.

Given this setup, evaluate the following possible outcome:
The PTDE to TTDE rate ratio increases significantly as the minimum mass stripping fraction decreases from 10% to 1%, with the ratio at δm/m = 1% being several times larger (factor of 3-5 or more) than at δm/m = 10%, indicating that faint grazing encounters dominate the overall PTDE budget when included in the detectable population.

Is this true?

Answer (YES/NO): YES